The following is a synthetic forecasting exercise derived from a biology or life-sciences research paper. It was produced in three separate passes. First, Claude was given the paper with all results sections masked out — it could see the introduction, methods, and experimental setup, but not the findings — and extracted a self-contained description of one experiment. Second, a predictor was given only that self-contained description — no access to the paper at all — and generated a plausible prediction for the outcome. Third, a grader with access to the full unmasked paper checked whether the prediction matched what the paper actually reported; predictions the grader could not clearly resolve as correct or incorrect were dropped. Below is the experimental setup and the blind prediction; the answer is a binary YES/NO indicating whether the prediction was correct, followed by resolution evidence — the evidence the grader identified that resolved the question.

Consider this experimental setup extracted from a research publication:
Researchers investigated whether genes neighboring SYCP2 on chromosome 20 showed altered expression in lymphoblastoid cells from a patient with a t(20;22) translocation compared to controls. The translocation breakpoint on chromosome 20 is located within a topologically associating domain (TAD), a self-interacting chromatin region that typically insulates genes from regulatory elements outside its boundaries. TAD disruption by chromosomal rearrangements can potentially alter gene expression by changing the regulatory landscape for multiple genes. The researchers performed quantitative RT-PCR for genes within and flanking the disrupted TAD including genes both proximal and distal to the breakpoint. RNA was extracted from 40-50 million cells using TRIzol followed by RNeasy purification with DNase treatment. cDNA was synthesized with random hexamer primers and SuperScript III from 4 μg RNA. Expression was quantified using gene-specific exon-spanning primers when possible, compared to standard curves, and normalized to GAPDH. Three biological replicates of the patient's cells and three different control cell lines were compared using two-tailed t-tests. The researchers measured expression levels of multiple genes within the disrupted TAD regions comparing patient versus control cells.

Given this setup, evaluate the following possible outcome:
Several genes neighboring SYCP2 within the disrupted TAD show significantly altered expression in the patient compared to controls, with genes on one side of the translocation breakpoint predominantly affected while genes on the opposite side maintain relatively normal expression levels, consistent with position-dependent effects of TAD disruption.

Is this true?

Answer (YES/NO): NO